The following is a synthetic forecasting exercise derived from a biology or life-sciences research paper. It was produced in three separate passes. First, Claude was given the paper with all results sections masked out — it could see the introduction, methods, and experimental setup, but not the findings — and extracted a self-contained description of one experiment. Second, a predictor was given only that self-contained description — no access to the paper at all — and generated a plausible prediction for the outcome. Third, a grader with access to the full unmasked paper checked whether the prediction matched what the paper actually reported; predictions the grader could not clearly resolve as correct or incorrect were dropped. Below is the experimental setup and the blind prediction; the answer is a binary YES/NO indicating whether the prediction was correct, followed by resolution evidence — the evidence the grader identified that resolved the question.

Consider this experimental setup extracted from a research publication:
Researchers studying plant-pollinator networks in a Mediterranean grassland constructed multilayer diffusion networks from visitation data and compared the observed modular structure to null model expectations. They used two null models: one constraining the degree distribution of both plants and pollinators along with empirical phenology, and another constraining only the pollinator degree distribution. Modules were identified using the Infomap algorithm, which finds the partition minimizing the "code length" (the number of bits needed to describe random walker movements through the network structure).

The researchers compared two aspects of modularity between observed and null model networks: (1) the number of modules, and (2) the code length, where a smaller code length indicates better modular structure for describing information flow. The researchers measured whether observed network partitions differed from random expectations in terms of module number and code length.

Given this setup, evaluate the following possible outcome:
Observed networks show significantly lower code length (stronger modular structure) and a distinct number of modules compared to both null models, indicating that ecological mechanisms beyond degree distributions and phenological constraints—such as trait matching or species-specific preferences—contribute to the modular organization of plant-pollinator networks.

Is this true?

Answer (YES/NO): NO